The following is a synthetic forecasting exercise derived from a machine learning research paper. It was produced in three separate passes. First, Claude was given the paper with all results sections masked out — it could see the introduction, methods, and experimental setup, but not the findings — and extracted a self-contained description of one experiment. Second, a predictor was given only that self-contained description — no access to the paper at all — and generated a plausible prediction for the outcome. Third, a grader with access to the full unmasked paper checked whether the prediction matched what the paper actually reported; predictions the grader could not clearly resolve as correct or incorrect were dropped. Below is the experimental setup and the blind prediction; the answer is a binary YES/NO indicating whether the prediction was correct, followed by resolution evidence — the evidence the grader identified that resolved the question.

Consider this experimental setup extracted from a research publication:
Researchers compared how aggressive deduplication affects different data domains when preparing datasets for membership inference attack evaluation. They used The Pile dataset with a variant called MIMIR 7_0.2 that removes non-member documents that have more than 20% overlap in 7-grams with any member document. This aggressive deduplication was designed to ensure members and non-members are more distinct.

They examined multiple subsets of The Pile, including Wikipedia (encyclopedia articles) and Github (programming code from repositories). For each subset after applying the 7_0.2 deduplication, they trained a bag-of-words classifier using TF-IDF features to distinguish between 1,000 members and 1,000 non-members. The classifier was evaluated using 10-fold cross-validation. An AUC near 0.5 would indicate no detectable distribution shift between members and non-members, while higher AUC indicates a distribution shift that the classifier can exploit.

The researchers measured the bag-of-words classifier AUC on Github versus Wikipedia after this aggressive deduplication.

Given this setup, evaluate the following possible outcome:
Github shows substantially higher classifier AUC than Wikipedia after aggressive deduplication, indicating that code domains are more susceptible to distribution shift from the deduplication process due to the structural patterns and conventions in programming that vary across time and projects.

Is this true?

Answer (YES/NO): YES